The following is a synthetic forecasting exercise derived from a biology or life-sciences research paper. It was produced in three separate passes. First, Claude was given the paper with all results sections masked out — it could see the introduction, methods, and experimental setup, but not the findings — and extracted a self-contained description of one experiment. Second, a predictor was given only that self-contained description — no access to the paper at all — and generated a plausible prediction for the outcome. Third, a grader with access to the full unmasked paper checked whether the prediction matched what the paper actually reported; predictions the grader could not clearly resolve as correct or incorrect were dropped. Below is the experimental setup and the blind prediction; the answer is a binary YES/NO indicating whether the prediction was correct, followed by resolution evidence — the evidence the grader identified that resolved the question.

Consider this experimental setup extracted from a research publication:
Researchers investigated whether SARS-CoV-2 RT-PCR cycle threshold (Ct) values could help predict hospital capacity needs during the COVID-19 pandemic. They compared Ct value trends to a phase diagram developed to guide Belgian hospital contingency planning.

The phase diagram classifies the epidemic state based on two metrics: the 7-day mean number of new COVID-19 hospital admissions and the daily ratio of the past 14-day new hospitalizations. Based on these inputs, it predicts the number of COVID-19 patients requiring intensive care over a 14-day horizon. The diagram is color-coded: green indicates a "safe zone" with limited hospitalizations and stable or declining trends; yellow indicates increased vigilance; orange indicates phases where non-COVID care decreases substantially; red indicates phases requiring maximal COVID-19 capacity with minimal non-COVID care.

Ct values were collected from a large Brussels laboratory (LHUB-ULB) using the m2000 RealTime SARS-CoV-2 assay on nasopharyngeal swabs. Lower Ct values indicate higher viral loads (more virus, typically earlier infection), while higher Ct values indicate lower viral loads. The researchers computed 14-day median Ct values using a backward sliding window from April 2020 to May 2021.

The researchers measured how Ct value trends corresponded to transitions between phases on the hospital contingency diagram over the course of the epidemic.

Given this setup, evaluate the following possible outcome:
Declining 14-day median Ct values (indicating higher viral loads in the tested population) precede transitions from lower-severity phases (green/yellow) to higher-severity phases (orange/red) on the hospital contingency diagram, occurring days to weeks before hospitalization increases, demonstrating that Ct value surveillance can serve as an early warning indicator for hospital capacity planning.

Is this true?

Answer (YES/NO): NO